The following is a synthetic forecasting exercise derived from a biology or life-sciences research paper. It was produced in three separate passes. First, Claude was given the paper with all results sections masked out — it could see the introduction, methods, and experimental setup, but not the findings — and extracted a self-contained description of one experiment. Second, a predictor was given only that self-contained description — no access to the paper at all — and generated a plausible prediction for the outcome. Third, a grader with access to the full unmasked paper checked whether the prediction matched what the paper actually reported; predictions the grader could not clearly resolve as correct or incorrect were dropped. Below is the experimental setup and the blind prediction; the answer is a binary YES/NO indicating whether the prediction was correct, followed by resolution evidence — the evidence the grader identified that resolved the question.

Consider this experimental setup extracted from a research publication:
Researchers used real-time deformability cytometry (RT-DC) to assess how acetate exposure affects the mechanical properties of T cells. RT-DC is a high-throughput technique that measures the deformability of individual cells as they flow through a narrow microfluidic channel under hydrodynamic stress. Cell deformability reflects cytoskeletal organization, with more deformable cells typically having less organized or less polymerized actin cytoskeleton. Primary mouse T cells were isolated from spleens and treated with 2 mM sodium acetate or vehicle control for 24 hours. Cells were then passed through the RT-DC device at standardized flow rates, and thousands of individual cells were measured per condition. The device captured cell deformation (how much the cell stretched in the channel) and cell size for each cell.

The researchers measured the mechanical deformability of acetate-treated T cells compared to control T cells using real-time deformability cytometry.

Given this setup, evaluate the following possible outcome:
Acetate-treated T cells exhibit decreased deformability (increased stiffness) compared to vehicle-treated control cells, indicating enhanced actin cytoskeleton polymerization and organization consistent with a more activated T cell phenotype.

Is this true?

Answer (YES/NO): NO